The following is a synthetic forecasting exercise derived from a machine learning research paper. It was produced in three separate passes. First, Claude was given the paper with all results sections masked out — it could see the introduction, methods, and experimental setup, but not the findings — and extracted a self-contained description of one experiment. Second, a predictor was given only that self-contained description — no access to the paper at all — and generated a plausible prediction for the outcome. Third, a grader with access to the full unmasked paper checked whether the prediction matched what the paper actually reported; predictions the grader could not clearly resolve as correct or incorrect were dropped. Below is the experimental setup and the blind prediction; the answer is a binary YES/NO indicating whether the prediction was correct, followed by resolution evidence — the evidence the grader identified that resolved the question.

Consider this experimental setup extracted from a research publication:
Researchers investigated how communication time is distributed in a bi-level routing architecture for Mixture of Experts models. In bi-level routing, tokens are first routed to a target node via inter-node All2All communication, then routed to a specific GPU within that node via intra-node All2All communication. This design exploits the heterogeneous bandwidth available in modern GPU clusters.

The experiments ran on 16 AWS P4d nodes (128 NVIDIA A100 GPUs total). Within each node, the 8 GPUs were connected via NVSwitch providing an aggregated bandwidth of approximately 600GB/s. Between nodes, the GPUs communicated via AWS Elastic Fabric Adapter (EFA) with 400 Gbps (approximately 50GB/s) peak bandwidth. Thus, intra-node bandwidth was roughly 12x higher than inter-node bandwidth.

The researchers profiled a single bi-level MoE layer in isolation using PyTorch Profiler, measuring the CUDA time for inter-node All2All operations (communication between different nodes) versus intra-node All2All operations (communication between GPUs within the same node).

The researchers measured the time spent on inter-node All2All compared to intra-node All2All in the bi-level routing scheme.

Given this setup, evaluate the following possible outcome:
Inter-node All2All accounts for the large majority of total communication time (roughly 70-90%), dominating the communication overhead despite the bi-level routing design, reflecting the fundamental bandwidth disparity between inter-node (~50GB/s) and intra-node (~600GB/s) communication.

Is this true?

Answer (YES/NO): YES